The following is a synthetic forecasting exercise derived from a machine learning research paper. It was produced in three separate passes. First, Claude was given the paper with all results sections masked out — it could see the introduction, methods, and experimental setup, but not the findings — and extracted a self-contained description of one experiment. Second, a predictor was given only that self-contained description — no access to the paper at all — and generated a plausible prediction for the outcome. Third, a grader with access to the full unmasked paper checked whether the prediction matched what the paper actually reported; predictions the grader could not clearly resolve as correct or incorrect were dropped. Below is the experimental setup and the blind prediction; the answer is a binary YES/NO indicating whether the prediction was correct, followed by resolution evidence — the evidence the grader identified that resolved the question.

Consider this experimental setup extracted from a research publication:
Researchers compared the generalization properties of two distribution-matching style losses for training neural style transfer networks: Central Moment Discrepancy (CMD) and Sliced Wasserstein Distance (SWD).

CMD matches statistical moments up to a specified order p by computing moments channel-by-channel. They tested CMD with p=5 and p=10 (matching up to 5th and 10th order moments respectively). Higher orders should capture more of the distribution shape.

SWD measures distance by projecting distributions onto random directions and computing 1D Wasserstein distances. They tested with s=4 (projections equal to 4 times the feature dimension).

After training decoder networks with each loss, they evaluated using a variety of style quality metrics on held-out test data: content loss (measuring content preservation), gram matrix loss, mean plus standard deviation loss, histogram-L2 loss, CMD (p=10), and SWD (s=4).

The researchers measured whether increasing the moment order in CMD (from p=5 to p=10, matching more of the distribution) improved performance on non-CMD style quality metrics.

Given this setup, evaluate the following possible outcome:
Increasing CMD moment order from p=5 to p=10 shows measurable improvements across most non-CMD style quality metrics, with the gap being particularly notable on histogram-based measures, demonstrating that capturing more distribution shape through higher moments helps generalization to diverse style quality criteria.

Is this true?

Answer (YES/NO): NO